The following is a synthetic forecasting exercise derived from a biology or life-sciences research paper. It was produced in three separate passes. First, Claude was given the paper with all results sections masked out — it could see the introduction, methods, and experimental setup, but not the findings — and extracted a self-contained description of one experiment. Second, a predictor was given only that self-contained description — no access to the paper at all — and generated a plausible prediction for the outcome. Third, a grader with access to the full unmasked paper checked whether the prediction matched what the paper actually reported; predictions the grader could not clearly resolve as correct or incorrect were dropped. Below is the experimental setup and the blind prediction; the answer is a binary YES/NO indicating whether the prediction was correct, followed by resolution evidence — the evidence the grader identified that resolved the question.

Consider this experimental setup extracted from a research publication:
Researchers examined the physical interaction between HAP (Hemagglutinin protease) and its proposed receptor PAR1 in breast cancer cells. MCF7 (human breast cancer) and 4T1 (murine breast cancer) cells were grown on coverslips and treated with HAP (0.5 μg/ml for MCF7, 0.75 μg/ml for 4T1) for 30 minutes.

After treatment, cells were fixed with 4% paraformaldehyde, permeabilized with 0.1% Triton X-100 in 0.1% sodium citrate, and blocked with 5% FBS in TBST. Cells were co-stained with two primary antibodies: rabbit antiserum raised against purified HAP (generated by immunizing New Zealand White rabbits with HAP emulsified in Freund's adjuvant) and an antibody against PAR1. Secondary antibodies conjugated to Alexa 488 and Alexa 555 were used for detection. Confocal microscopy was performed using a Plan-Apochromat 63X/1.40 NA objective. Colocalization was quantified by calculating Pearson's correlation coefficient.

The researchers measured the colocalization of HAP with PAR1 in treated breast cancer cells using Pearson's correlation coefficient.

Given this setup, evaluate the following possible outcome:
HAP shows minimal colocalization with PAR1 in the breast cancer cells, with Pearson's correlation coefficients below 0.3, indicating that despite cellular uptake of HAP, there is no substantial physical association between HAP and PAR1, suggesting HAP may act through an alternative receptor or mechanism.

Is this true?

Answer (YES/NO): NO